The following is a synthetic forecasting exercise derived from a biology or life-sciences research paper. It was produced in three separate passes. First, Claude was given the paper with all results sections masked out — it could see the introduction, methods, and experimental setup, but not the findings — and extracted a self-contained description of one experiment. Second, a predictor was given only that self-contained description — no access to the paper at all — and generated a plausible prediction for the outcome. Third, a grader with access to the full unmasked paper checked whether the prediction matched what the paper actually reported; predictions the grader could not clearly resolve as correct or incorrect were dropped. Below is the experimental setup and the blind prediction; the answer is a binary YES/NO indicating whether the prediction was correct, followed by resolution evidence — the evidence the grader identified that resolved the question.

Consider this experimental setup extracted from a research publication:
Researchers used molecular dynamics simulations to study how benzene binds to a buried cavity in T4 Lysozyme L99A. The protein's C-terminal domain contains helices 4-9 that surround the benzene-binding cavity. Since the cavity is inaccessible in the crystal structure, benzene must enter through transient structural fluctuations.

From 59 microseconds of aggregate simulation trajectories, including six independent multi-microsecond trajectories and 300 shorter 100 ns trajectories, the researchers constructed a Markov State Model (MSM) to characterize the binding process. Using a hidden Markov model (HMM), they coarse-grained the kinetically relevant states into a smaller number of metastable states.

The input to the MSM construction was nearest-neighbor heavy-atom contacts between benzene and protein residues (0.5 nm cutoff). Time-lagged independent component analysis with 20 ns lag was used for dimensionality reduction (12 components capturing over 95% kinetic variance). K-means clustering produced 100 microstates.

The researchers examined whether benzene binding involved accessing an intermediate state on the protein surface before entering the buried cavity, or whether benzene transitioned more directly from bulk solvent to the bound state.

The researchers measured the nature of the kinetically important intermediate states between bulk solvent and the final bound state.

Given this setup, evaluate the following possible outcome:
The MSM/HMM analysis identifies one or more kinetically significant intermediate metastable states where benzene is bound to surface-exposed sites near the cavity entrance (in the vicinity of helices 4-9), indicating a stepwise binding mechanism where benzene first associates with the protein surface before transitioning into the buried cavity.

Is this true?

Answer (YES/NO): YES